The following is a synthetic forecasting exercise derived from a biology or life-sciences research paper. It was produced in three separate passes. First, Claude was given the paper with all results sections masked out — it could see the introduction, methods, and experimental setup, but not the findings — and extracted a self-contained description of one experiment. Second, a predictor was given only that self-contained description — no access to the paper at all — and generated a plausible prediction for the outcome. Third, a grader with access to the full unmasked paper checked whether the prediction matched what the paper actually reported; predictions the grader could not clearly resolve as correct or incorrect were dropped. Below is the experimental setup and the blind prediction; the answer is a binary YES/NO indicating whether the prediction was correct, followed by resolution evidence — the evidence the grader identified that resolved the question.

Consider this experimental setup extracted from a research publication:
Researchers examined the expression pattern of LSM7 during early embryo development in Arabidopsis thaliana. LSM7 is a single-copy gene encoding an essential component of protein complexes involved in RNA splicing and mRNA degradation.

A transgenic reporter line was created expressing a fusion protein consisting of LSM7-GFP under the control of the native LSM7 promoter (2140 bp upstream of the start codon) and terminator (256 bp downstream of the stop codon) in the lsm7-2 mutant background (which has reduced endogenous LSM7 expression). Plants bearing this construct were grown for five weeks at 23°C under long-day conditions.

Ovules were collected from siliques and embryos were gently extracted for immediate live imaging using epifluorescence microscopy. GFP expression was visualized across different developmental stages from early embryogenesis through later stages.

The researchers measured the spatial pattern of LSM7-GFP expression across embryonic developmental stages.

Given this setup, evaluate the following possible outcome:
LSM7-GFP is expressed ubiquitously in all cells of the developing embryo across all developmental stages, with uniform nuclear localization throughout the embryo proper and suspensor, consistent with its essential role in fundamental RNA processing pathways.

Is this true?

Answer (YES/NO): NO